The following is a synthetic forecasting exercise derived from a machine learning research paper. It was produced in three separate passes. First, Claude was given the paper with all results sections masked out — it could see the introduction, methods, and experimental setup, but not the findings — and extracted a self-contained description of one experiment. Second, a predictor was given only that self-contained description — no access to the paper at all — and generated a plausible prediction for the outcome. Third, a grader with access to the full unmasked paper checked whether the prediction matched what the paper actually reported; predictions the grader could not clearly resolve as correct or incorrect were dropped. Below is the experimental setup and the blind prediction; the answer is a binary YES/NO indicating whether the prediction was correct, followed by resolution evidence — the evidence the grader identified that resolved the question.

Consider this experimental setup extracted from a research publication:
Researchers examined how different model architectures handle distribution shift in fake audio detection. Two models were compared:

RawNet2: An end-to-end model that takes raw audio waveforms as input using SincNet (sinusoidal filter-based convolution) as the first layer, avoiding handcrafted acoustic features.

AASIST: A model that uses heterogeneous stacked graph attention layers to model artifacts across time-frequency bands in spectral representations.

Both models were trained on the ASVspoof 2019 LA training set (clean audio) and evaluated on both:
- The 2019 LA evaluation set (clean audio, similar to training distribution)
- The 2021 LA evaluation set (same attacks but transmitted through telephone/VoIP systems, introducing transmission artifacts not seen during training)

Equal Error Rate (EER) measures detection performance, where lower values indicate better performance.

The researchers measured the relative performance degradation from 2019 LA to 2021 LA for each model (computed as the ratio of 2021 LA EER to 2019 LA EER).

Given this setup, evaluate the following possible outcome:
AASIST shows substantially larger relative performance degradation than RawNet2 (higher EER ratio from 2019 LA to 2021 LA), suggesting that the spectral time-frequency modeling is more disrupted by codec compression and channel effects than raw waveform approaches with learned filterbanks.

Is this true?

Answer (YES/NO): YES